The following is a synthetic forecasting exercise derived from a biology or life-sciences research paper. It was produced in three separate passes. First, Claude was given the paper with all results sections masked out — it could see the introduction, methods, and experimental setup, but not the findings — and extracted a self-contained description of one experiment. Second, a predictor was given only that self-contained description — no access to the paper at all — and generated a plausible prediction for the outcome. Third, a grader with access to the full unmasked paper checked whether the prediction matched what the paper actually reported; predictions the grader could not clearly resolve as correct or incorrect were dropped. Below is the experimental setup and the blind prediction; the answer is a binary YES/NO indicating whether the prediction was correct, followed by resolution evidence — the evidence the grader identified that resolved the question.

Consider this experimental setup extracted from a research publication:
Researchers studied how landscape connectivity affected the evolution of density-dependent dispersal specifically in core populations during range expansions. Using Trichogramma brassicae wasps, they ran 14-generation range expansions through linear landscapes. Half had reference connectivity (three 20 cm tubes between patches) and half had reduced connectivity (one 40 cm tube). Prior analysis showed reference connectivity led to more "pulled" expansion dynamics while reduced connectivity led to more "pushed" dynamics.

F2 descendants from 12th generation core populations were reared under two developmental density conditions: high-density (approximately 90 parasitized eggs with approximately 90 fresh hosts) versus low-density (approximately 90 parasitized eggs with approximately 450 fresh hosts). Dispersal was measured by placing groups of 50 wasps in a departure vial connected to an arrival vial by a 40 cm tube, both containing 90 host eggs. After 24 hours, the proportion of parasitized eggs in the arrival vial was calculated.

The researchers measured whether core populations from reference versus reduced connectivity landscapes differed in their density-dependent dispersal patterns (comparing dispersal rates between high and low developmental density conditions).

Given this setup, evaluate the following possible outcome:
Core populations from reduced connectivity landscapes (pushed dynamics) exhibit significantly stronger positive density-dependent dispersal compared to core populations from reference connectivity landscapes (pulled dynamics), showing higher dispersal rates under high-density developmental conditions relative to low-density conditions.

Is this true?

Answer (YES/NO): NO